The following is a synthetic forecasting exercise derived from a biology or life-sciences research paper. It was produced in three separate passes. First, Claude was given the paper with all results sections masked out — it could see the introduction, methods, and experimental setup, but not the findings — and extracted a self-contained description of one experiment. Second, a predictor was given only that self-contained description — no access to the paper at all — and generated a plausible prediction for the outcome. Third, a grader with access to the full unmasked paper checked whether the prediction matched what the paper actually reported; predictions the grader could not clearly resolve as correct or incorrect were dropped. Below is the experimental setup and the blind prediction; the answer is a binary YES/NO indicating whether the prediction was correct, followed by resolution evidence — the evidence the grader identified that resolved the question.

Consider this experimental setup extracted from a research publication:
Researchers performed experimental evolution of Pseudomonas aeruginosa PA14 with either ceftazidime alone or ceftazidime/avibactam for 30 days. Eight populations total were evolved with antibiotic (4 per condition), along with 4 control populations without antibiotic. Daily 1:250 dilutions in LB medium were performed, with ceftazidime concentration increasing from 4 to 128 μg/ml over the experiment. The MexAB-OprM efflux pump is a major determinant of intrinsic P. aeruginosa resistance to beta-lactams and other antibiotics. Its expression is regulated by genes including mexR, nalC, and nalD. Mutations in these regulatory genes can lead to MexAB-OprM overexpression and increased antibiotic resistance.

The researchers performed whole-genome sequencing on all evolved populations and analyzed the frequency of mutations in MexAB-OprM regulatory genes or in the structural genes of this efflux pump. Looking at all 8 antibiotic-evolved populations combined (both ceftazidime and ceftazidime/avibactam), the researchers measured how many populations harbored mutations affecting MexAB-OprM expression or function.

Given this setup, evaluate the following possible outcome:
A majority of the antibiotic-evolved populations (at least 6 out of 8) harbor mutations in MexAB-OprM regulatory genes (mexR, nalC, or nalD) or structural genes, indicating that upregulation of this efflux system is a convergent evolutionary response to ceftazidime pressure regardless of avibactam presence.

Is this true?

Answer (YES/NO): YES